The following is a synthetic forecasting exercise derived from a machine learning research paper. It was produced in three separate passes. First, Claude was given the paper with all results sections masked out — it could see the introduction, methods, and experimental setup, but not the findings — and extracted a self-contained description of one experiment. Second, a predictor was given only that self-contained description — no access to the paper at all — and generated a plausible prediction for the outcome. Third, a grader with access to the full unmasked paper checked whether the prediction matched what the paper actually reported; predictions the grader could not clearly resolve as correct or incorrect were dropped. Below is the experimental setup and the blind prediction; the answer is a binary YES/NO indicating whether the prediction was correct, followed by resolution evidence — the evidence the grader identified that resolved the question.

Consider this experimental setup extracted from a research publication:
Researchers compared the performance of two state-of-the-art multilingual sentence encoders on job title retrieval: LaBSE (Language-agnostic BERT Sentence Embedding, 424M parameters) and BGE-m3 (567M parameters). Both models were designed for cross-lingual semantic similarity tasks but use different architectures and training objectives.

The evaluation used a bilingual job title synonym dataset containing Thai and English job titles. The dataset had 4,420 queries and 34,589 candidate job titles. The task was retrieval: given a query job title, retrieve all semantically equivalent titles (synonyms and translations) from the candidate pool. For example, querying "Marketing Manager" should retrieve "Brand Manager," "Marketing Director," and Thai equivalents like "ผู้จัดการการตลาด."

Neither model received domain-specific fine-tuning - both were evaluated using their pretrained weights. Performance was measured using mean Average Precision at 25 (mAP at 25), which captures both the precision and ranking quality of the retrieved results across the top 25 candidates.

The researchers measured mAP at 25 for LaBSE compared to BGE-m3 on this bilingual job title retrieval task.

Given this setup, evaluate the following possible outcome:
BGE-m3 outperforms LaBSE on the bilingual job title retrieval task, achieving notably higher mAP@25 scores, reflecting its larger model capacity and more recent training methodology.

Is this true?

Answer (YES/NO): NO